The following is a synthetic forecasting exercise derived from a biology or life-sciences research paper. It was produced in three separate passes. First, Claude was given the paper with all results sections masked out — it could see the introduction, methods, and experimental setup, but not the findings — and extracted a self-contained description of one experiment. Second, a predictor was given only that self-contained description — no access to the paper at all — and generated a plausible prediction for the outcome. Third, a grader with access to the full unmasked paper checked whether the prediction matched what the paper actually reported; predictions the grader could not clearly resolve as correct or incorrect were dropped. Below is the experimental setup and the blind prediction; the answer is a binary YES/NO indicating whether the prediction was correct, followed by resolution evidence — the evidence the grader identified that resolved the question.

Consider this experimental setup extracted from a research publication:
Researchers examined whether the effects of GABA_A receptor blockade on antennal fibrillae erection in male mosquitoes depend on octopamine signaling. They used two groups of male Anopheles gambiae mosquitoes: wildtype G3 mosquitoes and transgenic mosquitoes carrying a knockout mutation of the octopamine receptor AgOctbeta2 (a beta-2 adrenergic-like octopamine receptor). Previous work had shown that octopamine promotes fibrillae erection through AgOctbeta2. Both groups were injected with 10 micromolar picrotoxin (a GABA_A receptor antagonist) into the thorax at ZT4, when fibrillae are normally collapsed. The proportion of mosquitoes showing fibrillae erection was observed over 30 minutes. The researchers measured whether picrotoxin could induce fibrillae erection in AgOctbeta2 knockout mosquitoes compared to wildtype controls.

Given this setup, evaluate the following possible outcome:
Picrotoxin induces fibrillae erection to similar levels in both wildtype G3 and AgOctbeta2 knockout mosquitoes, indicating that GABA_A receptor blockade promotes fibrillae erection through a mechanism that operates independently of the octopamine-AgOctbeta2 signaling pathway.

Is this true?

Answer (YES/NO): NO